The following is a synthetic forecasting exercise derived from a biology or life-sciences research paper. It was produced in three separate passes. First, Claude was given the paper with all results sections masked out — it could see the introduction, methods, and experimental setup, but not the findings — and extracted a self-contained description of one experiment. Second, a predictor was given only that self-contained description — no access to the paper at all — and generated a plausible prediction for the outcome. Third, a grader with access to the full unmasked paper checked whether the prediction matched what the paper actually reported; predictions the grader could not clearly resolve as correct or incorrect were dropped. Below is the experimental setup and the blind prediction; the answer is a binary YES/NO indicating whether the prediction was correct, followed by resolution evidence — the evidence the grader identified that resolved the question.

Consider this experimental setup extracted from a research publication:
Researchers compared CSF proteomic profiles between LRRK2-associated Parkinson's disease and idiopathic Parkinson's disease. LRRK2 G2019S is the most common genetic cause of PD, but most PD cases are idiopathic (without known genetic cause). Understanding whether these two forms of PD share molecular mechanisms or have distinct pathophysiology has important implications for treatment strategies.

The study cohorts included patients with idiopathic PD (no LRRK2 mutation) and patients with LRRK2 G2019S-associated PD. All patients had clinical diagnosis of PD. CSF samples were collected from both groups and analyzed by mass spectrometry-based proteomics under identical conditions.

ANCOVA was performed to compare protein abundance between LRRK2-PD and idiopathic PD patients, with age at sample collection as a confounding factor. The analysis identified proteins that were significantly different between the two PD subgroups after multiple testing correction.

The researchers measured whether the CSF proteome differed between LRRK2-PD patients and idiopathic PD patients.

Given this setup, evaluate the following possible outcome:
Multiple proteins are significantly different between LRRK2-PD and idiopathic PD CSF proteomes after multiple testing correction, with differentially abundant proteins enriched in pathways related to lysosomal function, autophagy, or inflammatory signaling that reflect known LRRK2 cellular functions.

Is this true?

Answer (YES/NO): YES